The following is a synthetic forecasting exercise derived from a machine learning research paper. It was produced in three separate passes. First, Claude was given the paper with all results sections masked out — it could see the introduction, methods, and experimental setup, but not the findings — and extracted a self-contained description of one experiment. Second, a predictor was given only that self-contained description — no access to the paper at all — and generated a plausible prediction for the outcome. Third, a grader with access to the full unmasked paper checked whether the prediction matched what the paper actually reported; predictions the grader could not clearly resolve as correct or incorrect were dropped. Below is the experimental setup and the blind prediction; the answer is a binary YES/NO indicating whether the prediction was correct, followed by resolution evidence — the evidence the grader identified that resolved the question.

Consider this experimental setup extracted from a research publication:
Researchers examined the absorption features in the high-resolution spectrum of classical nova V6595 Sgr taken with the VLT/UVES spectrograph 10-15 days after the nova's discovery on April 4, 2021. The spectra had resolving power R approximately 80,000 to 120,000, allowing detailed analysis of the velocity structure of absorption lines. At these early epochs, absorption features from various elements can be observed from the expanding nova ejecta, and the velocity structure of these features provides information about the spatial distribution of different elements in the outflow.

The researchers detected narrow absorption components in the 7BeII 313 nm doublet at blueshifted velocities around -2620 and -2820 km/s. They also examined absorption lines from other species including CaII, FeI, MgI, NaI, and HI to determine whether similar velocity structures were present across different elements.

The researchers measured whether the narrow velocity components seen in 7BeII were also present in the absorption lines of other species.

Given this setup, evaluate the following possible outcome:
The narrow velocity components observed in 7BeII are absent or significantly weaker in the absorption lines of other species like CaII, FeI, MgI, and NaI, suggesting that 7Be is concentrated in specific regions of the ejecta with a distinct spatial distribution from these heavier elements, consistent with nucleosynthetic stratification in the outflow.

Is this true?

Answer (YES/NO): NO